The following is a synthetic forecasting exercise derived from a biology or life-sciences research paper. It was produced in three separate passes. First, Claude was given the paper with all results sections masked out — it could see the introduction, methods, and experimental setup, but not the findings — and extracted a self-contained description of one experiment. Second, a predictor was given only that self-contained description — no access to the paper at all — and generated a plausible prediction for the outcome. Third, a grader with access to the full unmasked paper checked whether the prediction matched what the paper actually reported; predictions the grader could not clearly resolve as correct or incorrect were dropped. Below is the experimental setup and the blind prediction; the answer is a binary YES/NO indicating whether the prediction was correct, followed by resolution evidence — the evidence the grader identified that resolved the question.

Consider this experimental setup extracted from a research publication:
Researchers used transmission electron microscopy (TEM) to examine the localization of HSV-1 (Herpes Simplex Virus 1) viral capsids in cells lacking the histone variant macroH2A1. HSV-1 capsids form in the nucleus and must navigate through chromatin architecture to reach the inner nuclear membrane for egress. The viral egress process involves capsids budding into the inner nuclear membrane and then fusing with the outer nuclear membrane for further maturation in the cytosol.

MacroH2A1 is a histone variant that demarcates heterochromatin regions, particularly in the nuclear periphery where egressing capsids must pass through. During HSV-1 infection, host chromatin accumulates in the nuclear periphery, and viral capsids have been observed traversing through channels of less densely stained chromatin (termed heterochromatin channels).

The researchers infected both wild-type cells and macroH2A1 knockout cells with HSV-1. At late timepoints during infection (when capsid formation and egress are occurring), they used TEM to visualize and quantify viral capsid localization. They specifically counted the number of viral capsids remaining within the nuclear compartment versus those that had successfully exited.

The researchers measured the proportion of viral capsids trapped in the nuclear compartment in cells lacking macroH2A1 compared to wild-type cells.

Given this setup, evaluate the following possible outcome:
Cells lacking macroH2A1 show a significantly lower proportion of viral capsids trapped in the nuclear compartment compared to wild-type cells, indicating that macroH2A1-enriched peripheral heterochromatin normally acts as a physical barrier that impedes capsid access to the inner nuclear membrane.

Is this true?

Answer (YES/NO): NO